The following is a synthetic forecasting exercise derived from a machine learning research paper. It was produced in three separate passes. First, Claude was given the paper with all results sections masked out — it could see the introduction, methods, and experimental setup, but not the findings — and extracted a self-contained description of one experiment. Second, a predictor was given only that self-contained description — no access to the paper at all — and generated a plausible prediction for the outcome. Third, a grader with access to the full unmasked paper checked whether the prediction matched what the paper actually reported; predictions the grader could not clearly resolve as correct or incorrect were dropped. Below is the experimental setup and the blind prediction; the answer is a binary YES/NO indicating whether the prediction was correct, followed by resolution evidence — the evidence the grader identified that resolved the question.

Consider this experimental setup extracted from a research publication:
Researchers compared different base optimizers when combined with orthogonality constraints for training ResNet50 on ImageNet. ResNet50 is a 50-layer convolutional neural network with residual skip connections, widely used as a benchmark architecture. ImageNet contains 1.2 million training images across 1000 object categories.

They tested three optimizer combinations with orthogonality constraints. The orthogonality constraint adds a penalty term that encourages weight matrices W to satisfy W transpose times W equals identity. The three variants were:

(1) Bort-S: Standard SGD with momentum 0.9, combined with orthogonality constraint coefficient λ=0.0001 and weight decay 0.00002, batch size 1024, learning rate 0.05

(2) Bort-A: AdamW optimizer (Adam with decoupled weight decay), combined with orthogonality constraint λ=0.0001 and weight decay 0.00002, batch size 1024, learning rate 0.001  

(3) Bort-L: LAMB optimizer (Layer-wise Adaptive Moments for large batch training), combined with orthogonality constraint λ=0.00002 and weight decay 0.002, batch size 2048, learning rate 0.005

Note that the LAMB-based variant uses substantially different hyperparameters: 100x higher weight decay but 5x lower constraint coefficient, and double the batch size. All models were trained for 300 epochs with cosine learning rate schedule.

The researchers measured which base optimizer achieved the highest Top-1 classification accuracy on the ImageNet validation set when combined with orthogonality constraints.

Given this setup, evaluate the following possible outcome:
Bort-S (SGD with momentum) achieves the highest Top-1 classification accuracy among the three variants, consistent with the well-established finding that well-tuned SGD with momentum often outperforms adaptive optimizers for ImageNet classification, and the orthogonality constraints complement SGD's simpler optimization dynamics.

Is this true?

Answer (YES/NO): NO